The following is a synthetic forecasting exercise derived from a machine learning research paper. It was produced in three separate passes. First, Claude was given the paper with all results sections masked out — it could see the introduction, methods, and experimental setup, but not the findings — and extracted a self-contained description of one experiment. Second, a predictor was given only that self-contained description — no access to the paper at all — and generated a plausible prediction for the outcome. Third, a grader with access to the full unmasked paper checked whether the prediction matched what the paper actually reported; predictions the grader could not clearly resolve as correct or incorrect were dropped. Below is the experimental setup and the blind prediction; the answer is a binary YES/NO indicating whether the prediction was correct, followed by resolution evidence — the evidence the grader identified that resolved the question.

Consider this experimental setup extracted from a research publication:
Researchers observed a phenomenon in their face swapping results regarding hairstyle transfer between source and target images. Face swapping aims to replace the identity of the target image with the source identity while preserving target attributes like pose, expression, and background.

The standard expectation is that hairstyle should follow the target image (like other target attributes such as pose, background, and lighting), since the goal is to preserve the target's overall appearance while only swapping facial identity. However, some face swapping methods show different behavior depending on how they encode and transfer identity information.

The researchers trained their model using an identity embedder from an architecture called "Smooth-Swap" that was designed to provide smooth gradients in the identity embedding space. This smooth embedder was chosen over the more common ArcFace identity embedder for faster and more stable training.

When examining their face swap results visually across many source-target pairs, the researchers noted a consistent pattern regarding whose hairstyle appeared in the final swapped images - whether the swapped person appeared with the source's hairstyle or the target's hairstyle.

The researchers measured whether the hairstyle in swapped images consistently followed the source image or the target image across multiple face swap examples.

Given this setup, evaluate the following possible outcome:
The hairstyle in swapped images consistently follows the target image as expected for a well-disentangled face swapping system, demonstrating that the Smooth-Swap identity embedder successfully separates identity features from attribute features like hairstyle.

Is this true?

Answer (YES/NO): NO